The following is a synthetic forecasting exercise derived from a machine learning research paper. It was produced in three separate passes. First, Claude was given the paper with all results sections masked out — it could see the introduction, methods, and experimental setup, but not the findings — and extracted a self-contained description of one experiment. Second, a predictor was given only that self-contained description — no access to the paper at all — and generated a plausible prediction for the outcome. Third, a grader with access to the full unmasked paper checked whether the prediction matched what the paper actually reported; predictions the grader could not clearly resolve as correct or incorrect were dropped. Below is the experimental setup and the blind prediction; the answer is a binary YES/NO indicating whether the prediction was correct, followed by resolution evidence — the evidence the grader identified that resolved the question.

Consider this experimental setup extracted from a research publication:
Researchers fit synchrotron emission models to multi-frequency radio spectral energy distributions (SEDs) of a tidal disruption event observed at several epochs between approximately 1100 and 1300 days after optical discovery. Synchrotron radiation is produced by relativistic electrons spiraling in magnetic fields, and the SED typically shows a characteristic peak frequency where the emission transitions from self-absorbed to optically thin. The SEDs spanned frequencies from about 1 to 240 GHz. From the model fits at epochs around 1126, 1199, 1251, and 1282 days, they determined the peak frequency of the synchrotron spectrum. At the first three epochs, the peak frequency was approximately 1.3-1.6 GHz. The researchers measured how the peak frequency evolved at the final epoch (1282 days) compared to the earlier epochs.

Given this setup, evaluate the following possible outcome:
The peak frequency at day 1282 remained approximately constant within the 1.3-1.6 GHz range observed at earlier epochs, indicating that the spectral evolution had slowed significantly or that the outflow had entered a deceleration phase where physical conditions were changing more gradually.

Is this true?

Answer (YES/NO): NO